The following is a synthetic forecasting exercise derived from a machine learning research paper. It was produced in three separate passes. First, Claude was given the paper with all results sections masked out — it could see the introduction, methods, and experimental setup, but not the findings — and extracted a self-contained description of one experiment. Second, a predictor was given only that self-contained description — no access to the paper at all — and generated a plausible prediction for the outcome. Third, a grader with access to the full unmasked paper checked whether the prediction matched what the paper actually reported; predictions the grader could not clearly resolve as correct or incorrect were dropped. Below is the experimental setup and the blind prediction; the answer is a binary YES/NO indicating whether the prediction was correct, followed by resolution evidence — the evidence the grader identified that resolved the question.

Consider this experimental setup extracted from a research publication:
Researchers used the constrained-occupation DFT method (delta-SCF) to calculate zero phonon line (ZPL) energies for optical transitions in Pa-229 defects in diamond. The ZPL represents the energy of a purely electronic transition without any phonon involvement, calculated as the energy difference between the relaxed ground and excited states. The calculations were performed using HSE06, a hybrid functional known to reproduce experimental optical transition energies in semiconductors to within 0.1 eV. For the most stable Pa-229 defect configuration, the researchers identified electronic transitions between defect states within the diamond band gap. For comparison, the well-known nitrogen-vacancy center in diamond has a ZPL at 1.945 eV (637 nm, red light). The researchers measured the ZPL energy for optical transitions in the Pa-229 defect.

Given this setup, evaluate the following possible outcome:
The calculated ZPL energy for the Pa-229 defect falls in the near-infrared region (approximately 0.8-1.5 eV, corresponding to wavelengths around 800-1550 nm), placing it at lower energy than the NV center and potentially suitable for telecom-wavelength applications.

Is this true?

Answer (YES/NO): YES